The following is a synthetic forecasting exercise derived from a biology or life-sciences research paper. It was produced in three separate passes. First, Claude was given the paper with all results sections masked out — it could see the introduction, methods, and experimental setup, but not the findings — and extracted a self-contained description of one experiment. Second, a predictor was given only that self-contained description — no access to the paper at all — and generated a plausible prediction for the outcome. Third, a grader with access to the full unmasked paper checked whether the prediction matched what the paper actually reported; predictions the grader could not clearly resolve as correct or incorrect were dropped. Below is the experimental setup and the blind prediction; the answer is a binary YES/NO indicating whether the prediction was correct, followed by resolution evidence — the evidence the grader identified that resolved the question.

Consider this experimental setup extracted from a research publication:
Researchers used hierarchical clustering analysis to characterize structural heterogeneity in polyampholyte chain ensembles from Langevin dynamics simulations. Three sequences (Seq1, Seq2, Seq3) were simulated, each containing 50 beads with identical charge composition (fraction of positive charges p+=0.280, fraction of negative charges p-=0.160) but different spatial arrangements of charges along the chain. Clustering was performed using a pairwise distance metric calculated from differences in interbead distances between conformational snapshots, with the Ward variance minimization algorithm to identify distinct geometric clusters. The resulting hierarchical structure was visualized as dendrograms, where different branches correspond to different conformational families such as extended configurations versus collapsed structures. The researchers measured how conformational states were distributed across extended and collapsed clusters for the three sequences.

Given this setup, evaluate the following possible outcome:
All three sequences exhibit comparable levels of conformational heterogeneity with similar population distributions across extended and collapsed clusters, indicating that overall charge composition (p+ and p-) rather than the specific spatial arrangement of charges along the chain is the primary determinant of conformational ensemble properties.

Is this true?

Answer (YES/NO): NO